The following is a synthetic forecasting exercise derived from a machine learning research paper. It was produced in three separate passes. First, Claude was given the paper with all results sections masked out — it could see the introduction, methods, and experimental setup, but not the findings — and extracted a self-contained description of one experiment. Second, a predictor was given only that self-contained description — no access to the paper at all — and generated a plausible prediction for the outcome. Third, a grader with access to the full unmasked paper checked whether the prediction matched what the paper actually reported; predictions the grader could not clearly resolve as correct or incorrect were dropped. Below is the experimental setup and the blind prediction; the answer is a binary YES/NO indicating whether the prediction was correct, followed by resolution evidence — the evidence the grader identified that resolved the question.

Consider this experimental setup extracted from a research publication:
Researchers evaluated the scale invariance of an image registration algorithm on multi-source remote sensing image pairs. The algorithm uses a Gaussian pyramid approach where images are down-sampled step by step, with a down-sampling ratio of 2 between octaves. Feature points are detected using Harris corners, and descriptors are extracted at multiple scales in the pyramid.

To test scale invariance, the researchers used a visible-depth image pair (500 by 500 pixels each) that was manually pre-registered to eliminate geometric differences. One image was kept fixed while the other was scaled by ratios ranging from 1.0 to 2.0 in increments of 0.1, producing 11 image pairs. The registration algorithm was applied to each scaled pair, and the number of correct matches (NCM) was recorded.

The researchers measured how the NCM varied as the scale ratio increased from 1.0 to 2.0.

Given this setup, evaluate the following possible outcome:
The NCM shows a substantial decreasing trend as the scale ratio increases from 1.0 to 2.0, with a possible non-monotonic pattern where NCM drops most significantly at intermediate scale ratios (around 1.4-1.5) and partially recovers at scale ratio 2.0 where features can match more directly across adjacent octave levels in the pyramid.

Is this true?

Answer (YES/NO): YES